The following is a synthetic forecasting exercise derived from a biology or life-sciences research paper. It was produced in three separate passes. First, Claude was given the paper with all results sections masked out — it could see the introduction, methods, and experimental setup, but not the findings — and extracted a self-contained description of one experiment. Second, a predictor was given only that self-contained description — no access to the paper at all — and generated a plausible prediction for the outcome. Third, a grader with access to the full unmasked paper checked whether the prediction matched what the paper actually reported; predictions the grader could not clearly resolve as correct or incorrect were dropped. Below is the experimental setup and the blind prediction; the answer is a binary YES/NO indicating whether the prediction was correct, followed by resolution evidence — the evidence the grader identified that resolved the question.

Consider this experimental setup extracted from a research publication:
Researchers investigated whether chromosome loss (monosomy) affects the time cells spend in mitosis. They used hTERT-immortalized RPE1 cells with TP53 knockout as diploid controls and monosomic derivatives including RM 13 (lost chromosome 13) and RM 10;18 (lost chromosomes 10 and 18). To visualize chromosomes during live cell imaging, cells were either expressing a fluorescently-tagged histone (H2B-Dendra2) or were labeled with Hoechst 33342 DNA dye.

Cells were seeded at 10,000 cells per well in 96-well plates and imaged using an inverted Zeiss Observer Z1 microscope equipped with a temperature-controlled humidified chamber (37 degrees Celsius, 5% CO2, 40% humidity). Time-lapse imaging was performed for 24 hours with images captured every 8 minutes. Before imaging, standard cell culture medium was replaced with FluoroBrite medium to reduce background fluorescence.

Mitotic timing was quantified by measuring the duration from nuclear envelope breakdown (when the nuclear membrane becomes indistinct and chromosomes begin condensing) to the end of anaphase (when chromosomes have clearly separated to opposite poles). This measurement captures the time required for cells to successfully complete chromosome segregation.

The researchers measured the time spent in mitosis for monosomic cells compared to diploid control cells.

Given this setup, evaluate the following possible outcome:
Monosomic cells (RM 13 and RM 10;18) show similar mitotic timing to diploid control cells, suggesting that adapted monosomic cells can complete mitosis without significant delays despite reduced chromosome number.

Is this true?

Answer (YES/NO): NO